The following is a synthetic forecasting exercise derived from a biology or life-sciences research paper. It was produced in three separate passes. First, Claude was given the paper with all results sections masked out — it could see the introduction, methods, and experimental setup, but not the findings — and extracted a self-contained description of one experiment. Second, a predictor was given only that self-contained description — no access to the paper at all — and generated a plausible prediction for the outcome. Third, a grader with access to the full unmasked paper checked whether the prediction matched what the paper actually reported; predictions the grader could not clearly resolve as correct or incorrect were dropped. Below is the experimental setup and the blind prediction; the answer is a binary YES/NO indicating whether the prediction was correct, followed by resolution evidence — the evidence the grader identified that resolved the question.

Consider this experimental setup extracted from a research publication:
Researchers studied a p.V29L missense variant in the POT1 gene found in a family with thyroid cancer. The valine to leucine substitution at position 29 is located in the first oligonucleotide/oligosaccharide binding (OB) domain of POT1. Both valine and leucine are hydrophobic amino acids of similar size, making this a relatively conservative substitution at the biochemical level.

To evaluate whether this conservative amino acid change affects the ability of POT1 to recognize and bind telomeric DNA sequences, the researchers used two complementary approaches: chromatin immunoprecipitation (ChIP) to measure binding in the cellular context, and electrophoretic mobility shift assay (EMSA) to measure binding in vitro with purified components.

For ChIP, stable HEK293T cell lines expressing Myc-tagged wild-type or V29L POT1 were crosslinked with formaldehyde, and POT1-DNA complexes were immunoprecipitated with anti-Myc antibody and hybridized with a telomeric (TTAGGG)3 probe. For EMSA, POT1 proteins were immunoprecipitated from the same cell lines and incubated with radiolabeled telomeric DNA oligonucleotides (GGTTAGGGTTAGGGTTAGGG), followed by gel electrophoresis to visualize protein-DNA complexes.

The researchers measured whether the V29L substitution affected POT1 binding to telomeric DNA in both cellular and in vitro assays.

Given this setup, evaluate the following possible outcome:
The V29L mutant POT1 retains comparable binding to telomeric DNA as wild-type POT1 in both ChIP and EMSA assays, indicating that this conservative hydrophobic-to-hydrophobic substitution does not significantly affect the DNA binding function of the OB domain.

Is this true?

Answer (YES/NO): NO